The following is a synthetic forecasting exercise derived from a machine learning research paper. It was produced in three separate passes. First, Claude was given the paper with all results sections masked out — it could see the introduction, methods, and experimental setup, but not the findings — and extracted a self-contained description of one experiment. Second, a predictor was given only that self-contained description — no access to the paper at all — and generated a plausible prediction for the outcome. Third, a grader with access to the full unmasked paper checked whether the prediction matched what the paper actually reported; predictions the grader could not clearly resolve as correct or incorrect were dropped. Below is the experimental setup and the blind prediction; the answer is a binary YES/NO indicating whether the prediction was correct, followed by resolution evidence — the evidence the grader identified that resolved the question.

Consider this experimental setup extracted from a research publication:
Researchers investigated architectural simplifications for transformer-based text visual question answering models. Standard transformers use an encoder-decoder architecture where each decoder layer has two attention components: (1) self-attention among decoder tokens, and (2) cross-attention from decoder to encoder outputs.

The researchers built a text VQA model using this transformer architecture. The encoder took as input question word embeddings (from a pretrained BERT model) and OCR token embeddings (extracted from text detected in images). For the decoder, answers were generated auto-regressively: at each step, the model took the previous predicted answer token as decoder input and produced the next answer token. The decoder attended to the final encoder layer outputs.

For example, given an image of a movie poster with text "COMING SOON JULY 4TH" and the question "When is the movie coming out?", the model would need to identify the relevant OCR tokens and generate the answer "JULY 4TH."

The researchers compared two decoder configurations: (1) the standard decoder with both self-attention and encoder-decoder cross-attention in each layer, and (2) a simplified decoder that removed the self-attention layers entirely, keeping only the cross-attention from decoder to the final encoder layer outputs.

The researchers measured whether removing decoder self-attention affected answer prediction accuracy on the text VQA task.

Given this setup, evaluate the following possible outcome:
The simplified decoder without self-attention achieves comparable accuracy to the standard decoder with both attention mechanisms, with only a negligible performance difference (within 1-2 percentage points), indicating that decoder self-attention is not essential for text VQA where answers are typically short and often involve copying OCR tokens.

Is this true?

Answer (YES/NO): YES